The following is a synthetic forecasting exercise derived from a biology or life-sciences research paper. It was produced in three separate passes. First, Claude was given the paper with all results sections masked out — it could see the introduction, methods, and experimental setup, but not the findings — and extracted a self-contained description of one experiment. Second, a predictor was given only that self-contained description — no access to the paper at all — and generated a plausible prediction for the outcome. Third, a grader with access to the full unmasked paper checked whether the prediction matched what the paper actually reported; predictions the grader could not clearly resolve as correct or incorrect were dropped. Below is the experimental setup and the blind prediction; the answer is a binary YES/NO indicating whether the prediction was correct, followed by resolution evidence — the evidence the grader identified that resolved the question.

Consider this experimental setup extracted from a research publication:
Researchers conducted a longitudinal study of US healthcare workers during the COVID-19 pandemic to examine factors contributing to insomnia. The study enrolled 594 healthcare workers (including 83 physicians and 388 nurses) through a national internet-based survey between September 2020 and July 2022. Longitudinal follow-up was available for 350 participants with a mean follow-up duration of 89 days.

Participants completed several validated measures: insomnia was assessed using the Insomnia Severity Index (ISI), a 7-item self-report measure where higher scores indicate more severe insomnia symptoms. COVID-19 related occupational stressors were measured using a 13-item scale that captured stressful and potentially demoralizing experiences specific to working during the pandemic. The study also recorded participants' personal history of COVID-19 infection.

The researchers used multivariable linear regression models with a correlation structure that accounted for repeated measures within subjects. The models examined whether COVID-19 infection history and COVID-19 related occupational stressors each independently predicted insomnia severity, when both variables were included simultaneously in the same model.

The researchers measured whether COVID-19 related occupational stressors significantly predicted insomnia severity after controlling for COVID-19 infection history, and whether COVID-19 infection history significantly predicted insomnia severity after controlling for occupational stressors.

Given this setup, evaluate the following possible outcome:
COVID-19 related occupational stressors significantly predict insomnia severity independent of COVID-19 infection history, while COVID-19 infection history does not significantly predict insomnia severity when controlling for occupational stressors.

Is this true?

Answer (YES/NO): NO